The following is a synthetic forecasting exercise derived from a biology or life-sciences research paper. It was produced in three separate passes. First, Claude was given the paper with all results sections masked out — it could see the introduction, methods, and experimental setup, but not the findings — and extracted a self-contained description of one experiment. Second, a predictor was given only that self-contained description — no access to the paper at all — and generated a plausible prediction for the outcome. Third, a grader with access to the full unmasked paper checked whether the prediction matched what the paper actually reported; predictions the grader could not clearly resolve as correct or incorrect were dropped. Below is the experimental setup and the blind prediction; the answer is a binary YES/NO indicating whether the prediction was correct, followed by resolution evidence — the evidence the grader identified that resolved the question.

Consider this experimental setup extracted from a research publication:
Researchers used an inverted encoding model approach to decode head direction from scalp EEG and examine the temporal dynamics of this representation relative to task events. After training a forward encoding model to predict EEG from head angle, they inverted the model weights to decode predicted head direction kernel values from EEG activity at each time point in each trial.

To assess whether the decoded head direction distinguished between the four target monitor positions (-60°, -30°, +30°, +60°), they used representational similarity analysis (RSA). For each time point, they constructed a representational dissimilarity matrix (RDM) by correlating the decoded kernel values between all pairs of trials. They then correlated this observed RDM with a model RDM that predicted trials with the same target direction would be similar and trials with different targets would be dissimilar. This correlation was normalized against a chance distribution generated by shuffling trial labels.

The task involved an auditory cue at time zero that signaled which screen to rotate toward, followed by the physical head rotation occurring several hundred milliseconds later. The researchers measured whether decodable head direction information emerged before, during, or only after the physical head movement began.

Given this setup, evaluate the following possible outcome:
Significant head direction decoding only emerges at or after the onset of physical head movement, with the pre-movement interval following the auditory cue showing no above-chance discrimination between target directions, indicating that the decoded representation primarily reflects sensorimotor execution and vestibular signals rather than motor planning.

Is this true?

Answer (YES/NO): NO